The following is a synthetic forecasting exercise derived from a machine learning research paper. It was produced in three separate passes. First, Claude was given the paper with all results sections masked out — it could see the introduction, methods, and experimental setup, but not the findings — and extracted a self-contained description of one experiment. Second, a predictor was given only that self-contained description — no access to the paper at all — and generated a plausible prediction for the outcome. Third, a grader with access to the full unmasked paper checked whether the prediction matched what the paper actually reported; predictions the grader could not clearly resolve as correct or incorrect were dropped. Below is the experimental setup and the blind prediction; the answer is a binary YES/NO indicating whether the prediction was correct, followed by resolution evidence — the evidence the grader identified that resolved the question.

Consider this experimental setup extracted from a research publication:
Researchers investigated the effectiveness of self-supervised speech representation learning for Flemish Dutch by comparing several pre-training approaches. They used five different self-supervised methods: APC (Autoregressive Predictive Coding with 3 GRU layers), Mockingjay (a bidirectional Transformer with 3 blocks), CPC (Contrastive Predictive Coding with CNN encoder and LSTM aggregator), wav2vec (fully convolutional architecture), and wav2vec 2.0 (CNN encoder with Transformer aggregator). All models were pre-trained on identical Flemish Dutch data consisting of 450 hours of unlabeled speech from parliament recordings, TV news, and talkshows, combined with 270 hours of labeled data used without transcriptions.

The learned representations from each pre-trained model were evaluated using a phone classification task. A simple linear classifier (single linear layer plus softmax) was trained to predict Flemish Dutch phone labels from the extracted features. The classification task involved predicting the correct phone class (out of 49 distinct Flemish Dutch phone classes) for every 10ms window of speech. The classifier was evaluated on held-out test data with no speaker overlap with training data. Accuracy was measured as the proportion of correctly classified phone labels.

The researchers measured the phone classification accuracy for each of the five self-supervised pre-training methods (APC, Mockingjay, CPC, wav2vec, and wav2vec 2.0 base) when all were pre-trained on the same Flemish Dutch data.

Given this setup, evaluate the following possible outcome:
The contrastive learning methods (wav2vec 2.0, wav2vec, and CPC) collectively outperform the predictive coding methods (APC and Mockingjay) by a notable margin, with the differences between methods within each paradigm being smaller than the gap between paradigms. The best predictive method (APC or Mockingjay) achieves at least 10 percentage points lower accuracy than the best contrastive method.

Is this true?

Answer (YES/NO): NO